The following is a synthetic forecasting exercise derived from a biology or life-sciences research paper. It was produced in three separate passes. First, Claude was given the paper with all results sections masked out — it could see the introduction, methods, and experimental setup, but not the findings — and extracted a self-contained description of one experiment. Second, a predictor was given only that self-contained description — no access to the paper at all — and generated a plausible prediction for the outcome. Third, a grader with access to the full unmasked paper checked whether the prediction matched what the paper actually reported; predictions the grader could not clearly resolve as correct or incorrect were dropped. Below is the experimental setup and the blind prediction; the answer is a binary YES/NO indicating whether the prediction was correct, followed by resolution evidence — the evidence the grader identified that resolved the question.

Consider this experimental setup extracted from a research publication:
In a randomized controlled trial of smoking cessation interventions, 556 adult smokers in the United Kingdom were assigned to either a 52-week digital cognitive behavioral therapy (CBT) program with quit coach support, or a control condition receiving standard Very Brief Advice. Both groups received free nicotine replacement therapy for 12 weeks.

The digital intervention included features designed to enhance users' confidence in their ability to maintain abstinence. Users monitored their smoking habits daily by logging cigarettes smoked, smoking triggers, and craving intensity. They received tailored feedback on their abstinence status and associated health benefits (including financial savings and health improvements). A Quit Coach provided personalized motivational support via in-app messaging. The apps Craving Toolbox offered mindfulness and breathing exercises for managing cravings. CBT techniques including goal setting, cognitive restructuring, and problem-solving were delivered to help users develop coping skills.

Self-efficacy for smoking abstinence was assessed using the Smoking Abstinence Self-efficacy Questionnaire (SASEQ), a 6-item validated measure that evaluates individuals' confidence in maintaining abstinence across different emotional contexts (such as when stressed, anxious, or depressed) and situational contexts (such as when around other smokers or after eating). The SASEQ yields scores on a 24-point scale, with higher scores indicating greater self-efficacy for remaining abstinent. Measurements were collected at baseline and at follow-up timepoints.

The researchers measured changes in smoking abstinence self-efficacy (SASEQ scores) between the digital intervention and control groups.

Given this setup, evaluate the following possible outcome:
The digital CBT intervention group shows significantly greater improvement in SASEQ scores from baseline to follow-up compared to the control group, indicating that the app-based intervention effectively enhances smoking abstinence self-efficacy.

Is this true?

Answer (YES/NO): NO